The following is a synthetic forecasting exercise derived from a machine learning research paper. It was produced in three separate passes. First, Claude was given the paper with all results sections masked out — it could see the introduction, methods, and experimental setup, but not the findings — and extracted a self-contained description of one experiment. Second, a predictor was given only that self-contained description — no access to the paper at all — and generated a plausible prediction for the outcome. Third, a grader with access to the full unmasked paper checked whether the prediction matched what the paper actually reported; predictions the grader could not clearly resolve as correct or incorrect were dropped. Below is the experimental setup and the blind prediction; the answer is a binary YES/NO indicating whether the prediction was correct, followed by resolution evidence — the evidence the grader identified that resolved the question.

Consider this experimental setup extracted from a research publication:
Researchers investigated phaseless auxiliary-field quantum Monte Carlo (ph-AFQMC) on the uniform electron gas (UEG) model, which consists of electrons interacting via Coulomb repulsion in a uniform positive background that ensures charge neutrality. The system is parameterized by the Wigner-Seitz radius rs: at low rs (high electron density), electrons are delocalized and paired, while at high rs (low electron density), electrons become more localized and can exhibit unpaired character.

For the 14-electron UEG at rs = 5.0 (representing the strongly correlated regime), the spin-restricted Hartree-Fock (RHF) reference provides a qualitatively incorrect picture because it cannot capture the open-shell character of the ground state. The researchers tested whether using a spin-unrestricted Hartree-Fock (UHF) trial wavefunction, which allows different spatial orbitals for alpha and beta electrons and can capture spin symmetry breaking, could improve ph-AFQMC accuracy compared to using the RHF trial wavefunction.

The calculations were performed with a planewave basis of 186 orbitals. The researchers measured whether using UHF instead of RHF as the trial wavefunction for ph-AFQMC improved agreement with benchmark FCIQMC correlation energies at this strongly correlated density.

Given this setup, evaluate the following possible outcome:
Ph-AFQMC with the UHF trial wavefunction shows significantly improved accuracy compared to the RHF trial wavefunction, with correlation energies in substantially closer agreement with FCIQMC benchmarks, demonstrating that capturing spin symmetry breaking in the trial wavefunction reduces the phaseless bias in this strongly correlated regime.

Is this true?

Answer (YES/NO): NO